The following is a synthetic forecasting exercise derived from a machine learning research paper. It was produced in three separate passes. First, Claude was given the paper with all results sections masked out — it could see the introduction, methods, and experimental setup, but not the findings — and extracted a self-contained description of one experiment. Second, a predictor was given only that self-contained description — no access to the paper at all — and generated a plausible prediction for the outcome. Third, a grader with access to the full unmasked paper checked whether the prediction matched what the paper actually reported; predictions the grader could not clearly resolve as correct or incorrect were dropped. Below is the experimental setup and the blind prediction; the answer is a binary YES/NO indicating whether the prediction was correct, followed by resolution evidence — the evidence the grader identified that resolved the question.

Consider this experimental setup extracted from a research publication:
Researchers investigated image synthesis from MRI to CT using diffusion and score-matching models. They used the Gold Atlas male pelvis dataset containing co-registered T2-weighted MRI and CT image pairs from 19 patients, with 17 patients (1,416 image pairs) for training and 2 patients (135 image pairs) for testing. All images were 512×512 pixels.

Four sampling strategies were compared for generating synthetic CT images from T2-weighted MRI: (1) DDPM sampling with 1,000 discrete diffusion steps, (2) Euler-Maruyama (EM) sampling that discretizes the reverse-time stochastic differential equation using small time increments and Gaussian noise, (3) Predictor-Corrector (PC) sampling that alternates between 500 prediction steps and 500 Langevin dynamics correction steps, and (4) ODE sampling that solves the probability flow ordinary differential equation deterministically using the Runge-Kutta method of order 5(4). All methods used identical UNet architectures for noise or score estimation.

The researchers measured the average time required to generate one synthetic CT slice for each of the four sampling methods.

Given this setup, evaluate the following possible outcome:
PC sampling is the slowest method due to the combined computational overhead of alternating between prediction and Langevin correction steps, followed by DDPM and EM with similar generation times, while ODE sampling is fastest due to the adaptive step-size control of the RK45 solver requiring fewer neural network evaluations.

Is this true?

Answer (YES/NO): YES